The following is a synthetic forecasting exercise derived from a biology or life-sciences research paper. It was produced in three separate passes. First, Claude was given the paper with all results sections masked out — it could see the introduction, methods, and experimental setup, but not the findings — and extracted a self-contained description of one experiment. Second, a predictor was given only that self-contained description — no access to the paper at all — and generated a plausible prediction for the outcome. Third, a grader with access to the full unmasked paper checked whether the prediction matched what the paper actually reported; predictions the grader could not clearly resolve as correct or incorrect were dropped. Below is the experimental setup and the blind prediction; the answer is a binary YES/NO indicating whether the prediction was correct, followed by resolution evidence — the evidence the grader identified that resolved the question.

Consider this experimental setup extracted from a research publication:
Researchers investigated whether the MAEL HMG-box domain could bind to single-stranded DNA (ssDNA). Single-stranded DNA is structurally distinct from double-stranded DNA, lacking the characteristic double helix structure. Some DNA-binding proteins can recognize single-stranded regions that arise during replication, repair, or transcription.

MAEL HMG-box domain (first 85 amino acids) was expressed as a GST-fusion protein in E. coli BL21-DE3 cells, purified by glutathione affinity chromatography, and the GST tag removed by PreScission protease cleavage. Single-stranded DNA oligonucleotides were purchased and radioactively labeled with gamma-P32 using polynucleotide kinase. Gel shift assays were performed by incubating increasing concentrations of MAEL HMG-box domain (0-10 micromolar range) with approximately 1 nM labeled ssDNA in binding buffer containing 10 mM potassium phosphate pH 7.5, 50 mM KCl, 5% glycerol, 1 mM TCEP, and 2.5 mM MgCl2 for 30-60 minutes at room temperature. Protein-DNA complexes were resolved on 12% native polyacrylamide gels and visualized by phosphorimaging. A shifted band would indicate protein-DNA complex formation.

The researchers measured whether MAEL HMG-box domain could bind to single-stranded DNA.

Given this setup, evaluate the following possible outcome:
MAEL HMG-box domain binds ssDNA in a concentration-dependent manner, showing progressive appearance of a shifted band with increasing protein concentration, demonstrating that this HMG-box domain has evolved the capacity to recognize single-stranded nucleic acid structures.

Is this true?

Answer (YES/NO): NO